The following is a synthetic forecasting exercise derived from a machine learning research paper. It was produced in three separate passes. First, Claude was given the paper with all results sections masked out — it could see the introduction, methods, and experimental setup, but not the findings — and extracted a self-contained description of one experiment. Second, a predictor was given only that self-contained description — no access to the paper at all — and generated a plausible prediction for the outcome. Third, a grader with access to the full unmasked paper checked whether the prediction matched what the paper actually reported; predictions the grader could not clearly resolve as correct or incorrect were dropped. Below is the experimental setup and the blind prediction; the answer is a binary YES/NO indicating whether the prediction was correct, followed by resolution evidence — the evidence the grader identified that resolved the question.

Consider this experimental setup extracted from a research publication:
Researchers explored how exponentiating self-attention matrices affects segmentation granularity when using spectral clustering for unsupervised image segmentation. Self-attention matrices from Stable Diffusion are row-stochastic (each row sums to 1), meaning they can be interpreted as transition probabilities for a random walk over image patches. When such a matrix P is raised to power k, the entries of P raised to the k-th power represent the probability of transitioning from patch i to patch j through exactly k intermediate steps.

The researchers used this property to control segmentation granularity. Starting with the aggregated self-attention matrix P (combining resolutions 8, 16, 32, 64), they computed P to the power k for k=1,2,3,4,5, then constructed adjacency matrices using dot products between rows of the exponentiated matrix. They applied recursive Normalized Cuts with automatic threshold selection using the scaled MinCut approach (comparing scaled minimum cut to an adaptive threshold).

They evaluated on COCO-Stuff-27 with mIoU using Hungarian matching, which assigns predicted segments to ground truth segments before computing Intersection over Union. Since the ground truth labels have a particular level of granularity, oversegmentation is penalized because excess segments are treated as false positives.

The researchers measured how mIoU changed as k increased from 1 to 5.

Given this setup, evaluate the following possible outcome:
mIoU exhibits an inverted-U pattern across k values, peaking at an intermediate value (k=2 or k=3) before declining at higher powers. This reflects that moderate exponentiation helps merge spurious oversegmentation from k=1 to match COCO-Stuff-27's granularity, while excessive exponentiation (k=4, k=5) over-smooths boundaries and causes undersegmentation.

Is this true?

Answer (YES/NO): YES